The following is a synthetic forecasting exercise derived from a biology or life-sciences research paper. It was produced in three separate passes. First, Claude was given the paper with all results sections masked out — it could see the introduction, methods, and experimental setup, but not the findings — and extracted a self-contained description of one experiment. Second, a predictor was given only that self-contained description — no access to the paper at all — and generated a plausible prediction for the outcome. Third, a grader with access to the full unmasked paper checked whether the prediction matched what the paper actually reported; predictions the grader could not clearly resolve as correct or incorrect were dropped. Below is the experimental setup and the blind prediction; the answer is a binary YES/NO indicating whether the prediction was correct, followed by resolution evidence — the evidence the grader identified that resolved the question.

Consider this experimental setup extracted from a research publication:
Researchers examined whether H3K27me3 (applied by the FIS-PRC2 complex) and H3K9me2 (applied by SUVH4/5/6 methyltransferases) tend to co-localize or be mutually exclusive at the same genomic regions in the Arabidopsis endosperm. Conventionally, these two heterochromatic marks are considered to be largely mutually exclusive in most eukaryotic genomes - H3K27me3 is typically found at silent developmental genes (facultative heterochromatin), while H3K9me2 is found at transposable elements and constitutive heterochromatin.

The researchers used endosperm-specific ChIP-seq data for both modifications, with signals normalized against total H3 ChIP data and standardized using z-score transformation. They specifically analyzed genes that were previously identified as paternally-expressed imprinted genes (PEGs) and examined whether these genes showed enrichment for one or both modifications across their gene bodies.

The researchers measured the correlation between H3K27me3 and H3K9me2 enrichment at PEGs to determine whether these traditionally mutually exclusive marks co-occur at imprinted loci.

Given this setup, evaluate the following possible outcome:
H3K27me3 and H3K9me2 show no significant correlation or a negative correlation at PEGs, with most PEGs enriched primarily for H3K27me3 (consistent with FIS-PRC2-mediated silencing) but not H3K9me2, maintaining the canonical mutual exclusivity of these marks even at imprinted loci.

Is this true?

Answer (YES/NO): NO